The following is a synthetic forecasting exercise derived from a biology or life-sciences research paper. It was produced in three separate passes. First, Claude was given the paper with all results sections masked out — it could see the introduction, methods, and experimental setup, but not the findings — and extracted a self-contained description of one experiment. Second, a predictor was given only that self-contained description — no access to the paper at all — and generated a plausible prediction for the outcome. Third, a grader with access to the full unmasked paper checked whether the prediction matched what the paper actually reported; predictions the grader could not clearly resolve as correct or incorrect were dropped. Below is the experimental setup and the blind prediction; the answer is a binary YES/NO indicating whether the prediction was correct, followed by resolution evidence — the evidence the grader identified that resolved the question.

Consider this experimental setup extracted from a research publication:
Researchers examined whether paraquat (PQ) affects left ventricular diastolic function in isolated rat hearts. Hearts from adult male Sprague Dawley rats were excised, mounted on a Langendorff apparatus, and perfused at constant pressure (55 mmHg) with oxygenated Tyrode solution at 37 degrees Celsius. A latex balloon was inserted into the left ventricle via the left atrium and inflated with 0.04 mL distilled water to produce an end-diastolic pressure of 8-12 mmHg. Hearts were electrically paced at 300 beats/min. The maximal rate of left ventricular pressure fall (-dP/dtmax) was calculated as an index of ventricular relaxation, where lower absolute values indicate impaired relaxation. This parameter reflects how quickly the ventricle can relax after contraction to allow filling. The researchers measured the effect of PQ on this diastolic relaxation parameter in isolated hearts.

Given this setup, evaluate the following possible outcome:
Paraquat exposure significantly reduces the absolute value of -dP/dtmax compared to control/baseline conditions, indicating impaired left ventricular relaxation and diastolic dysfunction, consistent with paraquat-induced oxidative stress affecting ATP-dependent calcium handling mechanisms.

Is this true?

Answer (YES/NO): YES